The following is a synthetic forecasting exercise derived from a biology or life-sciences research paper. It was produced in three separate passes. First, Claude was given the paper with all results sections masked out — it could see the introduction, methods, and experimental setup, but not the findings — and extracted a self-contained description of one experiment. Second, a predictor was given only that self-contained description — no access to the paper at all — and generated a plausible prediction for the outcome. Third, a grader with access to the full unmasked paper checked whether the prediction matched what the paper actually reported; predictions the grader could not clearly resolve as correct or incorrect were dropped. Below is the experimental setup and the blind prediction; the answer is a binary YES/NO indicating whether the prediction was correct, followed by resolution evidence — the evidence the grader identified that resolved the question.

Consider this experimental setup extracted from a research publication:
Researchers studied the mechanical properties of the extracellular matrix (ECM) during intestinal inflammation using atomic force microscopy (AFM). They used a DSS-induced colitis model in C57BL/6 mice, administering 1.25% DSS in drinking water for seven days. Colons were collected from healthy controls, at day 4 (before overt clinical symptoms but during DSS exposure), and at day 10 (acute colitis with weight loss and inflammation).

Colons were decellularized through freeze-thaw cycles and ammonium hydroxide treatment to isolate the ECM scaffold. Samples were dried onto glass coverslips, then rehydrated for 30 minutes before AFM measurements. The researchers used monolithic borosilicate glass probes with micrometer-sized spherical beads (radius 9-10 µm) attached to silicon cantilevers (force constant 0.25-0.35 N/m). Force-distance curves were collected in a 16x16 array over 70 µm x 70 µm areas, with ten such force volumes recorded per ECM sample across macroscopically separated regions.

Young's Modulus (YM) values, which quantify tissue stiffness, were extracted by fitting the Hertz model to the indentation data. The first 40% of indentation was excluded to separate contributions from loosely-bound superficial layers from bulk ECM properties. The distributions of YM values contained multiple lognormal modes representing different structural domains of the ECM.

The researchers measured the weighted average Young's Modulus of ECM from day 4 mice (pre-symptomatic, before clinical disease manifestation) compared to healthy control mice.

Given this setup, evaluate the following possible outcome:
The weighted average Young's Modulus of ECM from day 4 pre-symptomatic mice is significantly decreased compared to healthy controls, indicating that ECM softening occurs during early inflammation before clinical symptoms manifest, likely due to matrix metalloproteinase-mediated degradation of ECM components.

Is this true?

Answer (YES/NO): NO